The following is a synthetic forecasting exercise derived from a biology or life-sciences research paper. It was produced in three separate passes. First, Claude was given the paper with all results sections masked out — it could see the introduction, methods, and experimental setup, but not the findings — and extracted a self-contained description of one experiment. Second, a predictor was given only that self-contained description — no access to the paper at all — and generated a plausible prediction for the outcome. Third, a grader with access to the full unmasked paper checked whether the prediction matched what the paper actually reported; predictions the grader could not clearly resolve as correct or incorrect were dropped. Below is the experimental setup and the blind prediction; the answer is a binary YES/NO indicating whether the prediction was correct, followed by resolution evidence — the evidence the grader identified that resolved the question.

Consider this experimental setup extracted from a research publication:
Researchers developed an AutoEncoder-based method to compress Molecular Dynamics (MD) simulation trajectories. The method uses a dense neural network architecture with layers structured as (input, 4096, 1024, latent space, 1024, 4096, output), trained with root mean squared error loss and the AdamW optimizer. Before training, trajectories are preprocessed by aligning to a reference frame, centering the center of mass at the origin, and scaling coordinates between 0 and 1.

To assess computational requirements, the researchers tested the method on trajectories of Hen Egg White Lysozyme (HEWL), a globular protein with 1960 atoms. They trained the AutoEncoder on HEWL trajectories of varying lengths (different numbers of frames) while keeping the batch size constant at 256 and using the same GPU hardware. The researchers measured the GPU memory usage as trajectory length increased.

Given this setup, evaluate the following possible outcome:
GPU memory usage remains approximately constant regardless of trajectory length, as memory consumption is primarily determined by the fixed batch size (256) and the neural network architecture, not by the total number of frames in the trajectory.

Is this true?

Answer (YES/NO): YES